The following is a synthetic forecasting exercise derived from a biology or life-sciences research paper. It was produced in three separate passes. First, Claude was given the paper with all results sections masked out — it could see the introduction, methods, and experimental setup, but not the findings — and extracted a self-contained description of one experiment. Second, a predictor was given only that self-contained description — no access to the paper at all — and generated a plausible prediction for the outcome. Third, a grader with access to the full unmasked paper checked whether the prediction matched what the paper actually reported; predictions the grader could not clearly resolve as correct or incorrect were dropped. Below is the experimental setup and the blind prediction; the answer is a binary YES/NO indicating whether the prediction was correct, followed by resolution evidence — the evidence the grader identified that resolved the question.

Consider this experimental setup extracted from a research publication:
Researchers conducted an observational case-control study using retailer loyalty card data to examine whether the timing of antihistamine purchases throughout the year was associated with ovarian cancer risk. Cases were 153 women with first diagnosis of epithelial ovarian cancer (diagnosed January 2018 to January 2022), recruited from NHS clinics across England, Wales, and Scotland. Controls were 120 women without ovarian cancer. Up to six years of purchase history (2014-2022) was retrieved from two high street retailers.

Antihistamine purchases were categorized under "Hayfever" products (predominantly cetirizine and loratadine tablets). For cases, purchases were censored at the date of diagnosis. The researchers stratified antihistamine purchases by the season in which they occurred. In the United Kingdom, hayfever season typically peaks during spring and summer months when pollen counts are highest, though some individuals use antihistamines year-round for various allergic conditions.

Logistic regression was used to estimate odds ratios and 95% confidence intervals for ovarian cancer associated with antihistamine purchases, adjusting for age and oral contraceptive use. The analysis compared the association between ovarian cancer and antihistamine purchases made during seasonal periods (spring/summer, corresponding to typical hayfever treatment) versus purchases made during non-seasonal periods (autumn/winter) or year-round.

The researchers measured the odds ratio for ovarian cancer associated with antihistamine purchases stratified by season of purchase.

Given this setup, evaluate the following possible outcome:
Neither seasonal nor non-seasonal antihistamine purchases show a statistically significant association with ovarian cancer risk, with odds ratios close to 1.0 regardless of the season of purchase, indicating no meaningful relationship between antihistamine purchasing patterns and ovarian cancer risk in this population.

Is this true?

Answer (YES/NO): NO